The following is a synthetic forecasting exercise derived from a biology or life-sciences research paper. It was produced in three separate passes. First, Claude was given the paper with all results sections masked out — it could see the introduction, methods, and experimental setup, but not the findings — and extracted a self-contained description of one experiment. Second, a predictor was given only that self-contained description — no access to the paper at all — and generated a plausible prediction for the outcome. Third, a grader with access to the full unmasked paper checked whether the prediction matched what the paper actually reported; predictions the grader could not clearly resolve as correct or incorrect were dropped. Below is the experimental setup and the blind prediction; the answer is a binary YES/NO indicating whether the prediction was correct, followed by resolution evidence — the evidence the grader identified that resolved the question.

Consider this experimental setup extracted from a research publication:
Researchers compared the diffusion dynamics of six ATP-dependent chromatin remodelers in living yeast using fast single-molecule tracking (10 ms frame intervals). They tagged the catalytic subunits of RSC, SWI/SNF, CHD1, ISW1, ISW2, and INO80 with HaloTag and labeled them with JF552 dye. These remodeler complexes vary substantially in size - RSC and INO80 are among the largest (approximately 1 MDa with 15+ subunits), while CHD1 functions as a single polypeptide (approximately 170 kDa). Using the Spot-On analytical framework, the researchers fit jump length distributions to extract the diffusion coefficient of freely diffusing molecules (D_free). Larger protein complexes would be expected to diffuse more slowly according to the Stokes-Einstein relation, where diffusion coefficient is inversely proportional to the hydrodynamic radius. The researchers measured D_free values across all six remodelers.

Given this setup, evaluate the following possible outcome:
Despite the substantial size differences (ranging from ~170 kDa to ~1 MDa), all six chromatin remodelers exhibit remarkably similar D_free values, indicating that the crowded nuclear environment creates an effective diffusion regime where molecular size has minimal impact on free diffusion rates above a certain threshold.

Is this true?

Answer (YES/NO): NO